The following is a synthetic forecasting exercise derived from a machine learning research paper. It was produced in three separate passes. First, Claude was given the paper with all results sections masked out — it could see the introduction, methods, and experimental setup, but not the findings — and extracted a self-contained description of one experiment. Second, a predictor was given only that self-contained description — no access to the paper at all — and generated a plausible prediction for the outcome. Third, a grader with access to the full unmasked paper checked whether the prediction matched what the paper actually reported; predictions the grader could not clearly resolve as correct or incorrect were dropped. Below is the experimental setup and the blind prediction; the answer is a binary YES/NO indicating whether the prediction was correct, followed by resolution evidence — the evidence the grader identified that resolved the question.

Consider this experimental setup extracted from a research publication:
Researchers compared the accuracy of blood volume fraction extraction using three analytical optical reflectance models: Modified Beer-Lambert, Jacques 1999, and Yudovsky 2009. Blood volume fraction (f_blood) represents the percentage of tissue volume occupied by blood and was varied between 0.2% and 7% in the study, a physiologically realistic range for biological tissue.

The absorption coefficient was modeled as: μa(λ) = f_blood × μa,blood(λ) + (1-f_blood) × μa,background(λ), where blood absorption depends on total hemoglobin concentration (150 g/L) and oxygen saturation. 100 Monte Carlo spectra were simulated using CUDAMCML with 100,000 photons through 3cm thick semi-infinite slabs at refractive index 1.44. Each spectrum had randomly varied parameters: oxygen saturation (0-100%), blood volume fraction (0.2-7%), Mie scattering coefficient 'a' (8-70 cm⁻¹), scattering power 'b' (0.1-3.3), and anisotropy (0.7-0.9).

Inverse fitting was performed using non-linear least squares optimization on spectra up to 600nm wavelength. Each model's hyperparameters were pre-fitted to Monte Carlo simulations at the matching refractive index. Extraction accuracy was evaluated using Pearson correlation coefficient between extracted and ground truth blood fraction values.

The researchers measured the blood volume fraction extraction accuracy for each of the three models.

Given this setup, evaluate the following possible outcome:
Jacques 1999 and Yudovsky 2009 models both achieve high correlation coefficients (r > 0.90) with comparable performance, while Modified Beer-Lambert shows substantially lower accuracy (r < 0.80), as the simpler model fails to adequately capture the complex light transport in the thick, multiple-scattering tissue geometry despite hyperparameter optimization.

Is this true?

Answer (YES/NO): YES